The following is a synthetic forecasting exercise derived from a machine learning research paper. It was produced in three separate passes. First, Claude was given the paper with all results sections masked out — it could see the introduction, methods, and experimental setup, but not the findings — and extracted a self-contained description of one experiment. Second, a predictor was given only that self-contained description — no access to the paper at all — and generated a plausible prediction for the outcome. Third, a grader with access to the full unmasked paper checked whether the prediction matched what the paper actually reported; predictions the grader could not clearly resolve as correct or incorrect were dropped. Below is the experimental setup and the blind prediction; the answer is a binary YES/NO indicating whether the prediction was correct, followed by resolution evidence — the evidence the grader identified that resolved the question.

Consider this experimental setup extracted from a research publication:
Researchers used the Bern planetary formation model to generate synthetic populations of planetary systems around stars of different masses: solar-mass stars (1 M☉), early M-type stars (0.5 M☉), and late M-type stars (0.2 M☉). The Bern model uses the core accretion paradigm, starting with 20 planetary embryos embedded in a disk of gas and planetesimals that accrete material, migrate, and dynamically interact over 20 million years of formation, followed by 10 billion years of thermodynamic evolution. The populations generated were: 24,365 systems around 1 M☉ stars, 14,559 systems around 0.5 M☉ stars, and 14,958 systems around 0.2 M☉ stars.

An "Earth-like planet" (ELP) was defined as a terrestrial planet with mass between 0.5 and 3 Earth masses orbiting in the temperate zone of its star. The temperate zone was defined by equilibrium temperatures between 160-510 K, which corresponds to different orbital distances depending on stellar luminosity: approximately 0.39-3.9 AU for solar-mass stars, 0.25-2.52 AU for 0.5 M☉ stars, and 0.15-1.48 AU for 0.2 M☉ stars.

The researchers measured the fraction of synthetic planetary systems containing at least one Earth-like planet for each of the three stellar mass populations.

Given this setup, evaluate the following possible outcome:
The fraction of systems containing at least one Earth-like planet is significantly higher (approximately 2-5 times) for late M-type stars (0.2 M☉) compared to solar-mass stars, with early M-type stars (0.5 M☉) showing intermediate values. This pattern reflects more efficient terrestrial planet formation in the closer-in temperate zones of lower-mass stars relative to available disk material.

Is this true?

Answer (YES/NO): NO